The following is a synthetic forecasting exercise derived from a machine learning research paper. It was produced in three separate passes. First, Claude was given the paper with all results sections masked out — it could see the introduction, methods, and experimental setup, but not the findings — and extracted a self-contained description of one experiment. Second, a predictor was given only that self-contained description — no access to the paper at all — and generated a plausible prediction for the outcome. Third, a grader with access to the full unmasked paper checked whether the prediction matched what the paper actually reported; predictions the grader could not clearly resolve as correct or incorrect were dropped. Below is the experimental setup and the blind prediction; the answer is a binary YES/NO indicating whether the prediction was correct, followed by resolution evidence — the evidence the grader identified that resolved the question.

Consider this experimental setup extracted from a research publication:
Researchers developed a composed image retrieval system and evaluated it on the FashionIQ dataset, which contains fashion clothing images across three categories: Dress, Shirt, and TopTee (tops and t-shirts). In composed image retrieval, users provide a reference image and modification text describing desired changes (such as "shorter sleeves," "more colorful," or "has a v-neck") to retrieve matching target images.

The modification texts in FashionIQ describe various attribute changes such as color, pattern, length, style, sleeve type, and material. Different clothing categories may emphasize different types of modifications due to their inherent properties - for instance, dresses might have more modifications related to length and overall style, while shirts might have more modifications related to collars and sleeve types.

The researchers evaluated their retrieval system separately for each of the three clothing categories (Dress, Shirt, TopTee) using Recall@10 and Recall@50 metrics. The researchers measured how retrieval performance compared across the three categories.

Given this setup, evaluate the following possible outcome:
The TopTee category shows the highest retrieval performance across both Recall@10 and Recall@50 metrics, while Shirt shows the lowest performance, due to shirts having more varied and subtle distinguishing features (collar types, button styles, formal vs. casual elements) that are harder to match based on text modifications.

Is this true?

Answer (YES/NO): YES